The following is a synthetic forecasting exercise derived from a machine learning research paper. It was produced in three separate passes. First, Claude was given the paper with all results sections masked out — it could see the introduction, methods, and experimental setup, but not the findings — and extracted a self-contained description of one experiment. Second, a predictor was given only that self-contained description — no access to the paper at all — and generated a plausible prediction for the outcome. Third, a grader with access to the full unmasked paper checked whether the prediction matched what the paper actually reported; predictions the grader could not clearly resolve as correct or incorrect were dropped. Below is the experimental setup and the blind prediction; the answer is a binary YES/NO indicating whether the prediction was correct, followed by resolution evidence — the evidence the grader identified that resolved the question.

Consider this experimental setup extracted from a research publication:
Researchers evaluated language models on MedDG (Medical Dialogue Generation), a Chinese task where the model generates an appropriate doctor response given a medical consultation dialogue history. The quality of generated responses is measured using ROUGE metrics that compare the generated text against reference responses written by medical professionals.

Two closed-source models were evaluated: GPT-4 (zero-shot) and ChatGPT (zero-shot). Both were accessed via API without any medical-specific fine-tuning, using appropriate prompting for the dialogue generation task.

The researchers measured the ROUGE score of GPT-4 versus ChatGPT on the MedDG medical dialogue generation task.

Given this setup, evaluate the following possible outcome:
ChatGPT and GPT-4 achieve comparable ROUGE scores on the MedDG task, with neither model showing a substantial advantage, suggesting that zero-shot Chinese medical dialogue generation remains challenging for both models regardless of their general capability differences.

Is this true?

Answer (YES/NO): NO